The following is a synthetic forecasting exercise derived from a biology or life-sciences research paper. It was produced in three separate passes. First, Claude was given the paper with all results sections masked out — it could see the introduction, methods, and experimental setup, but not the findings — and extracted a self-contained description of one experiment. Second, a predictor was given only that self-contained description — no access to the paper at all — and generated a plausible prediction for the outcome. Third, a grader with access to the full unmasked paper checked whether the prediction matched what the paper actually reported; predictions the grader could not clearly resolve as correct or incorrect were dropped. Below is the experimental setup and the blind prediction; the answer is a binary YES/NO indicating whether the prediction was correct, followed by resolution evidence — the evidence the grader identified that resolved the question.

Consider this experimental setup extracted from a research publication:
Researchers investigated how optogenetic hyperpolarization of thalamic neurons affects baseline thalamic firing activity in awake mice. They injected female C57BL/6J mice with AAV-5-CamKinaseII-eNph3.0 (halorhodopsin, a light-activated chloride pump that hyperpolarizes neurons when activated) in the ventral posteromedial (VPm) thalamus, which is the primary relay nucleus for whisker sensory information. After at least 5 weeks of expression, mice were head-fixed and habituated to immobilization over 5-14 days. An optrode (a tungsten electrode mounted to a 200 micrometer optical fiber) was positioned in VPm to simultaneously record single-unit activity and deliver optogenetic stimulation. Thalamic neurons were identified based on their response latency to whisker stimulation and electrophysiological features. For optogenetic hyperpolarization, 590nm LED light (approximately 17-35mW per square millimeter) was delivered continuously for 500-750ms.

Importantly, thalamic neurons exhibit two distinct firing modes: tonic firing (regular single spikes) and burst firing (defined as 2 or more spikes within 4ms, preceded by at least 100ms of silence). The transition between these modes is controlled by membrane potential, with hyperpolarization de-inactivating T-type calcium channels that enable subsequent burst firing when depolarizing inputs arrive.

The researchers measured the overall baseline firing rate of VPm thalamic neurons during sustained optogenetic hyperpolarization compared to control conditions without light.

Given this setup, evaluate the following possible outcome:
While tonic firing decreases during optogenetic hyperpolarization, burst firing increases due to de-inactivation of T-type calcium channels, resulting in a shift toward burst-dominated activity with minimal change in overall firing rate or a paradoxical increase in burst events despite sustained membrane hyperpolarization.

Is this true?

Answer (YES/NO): YES